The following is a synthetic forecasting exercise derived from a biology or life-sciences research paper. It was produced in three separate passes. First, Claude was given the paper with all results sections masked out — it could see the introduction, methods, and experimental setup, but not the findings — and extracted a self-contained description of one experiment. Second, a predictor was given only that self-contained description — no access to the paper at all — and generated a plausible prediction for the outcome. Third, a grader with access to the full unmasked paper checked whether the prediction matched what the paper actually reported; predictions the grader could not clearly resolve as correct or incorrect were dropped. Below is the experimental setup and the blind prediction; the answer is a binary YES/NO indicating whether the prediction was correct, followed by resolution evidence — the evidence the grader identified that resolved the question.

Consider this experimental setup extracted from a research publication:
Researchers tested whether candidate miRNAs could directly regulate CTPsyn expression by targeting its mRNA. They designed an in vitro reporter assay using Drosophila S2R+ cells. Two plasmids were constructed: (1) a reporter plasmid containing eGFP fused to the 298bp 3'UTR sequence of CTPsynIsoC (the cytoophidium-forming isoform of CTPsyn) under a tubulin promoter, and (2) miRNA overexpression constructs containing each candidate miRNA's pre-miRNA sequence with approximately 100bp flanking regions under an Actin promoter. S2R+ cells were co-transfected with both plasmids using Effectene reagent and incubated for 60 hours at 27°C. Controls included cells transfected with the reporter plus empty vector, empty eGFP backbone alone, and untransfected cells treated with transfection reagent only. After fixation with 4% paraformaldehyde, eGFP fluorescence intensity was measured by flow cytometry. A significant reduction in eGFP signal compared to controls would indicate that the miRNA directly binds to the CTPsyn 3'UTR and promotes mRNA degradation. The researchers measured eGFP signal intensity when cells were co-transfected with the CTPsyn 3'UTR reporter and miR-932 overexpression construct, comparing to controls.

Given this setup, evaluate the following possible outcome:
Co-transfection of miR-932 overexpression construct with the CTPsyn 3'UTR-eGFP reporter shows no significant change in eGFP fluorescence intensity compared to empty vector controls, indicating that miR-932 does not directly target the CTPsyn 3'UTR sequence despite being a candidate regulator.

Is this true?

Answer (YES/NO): YES